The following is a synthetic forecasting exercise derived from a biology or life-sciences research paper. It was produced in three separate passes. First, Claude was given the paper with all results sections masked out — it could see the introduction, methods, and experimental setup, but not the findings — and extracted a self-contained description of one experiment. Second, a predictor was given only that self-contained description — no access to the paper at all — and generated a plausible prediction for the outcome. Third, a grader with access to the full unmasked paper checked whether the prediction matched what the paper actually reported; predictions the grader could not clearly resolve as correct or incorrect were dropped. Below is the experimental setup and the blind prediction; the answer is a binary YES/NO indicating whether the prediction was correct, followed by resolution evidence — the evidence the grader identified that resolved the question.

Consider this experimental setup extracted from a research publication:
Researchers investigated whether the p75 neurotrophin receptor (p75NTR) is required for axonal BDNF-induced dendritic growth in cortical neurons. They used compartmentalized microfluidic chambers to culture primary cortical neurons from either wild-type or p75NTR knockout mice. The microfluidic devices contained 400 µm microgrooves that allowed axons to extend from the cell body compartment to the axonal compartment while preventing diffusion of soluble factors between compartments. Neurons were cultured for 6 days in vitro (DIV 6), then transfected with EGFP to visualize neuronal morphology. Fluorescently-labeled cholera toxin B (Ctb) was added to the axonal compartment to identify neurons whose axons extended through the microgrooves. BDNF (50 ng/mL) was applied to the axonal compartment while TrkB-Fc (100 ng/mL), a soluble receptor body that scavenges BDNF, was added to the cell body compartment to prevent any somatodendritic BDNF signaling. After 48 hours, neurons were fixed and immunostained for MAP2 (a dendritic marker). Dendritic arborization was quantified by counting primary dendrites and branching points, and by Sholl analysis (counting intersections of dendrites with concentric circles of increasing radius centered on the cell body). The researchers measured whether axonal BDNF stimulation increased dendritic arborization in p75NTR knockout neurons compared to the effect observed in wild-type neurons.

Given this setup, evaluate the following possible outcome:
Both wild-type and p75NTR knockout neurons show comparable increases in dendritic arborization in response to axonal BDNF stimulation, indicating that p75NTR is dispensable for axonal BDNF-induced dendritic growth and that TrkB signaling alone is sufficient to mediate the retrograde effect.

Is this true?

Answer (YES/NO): YES